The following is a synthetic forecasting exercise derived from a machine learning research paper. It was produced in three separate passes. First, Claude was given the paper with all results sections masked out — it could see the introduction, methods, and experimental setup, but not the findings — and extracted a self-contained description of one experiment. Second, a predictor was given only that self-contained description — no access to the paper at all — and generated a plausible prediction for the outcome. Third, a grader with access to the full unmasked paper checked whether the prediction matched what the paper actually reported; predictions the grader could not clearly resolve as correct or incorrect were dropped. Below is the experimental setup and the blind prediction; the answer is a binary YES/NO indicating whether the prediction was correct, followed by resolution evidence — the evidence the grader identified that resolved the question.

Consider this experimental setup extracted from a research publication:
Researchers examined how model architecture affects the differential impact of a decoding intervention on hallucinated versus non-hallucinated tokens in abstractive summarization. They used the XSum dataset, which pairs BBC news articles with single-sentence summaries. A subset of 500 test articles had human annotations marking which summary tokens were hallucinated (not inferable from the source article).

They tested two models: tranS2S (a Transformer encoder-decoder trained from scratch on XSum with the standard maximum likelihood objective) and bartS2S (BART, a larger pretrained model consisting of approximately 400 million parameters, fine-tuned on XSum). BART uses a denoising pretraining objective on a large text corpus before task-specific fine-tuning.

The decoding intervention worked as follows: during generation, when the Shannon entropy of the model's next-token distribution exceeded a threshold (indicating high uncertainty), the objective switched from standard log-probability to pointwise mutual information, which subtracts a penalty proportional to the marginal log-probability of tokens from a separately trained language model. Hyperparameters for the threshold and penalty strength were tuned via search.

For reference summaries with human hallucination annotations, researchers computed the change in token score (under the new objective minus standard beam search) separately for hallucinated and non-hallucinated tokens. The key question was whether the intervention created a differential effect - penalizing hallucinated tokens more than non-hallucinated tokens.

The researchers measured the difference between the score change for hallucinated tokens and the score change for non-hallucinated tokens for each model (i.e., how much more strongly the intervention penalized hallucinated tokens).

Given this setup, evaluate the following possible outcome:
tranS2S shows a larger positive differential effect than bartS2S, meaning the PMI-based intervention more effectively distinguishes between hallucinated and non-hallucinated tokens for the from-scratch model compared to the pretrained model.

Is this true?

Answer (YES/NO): YES